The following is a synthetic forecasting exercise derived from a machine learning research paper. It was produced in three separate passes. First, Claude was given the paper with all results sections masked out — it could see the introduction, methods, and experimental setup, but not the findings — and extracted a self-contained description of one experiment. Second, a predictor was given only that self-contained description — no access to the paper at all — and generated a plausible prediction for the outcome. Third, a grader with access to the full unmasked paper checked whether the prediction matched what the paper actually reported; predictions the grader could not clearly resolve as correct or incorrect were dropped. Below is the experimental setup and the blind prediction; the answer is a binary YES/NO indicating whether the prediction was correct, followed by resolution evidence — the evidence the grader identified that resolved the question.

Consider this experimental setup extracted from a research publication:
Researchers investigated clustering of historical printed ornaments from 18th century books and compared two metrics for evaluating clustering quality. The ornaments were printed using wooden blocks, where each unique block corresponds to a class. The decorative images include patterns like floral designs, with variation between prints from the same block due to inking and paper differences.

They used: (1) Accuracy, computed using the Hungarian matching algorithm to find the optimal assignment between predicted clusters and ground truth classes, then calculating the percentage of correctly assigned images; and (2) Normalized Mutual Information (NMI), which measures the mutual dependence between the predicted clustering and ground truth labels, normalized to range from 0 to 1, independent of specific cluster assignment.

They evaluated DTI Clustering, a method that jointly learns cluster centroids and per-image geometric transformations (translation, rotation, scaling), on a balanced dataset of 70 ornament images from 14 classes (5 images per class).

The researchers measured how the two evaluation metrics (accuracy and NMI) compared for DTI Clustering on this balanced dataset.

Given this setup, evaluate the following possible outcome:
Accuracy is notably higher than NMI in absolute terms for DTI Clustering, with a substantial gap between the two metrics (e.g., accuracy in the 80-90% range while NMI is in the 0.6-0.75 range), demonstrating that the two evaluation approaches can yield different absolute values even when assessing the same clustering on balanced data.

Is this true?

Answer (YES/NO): NO